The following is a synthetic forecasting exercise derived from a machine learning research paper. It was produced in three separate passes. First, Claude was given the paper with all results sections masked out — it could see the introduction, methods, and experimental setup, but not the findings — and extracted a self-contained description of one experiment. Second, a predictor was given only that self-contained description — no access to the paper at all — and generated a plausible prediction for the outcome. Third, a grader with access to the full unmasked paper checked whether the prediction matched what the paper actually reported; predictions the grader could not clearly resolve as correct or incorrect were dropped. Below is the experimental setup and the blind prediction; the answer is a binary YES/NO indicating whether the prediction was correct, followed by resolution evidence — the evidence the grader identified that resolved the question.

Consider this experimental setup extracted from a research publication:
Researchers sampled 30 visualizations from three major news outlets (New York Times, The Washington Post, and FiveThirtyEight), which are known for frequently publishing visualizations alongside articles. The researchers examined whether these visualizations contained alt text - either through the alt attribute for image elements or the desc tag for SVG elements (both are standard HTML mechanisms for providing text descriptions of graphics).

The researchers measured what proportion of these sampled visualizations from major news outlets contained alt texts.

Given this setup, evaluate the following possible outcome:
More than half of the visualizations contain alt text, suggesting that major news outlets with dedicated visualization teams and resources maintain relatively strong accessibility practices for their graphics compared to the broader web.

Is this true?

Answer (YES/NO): NO